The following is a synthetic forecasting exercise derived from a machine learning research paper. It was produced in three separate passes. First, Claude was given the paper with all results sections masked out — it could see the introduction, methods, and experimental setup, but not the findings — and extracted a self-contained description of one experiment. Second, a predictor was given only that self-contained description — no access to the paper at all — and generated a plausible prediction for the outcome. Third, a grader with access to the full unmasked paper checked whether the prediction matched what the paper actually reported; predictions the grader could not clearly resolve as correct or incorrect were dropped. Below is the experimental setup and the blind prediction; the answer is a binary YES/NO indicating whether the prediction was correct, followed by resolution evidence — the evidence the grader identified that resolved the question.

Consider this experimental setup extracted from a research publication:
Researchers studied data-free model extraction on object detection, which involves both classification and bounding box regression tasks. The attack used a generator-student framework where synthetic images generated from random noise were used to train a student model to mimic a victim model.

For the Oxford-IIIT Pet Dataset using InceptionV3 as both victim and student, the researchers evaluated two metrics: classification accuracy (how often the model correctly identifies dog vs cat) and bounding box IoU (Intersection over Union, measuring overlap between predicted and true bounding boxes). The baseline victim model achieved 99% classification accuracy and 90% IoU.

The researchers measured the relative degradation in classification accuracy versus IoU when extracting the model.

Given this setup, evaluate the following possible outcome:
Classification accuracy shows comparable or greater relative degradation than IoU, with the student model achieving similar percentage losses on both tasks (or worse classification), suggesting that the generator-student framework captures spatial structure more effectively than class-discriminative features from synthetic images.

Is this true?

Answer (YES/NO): NO